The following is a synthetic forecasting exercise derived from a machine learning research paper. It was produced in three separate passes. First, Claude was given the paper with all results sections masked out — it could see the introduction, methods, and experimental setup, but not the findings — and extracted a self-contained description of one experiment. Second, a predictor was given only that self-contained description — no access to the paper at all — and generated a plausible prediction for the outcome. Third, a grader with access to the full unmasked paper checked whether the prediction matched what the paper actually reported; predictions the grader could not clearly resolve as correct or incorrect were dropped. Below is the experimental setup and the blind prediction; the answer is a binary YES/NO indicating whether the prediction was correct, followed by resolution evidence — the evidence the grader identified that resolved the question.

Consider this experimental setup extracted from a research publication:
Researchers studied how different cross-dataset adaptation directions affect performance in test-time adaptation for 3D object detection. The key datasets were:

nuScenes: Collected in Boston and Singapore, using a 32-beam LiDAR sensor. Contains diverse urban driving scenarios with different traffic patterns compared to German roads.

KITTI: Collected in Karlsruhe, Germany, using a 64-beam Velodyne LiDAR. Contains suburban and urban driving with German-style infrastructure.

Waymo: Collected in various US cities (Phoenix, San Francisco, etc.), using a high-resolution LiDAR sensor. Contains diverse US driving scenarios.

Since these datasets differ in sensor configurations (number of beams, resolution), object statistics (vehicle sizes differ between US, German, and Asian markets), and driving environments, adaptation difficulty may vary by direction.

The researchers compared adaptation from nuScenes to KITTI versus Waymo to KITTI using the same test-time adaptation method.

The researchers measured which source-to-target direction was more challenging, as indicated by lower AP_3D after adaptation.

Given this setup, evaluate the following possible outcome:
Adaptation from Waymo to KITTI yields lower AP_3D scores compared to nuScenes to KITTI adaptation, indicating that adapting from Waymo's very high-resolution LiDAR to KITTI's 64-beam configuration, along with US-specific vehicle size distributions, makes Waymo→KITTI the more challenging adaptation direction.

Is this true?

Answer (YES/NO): NO